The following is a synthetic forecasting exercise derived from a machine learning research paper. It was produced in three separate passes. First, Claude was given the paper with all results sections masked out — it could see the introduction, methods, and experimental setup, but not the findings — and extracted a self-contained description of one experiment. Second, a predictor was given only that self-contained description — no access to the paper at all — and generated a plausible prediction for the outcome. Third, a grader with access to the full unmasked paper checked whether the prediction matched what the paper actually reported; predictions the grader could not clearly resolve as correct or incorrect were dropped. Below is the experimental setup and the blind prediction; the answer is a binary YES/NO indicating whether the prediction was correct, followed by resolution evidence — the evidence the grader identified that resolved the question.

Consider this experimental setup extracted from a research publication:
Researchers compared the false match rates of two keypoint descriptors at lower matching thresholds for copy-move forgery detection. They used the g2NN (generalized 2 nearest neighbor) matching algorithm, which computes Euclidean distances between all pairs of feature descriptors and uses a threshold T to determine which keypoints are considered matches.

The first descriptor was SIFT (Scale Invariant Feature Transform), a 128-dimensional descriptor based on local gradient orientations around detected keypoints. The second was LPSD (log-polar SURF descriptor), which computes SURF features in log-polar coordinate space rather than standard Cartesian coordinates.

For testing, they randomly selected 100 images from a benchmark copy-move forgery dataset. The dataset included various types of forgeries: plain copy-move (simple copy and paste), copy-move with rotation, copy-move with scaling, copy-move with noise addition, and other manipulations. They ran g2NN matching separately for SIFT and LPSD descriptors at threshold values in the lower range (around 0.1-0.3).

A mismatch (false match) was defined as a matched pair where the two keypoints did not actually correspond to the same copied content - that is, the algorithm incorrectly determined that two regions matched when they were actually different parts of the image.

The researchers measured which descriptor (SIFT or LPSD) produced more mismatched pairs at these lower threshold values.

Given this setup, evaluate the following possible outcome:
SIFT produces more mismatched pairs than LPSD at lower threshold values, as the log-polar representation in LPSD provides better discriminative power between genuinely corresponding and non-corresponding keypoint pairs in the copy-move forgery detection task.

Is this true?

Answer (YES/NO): NO